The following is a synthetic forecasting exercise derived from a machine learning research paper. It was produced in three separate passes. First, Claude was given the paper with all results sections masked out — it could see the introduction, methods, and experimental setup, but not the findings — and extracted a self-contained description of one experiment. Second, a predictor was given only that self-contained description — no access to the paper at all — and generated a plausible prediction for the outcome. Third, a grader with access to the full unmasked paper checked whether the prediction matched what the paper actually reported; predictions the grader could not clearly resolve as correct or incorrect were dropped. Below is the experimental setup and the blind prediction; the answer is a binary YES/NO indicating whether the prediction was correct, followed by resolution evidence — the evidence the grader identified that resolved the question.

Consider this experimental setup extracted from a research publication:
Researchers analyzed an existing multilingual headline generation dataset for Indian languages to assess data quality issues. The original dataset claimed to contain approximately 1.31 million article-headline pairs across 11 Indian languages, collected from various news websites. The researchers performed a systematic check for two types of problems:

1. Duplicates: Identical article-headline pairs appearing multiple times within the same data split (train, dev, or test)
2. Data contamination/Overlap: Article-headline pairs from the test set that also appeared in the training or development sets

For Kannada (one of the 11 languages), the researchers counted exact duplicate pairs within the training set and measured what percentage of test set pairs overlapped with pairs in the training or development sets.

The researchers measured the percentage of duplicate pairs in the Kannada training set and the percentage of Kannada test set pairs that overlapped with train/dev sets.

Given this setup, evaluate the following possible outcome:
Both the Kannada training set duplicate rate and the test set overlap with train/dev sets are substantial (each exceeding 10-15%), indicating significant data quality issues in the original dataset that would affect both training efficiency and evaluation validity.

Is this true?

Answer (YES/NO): YES